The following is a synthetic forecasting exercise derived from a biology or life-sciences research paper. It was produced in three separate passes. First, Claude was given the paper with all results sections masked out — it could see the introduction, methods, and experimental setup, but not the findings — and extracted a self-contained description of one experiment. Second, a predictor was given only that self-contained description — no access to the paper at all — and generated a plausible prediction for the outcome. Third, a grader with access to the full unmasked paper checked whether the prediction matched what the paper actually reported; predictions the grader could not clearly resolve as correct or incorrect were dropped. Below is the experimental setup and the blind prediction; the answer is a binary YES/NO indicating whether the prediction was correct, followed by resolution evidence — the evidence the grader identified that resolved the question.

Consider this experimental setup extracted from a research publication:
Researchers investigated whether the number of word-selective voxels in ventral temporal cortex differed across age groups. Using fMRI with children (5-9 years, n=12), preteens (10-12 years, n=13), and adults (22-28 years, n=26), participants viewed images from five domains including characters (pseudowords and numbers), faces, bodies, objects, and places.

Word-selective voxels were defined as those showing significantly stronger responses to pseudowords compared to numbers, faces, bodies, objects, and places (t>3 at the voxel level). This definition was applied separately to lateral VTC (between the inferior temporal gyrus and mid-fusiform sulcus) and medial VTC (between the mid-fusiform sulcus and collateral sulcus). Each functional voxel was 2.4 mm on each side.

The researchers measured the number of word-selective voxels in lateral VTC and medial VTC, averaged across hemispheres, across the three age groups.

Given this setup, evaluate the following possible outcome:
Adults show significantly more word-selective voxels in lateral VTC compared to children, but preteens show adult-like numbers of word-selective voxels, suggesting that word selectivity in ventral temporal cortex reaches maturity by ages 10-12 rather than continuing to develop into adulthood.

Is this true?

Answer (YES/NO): NO